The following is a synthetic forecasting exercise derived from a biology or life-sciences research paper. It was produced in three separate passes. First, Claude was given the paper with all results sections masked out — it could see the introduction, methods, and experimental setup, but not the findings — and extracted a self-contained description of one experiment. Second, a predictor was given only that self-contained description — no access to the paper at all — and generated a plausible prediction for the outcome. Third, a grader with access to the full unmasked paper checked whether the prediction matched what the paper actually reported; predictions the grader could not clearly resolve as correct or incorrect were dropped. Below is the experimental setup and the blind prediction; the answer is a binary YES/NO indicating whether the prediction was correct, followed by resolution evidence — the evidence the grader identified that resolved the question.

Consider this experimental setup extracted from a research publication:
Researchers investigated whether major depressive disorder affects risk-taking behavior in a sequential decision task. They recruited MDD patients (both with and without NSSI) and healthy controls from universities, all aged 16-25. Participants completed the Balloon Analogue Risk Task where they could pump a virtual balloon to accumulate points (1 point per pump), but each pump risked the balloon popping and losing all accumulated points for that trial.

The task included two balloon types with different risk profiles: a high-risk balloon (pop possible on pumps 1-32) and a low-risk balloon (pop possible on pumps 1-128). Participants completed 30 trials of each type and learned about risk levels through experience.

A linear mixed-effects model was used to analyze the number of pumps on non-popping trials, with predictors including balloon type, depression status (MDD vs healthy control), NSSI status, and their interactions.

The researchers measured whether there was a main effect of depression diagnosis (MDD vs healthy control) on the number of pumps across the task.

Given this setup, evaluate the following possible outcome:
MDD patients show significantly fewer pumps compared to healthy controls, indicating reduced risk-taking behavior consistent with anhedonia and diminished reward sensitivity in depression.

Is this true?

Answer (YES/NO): NO